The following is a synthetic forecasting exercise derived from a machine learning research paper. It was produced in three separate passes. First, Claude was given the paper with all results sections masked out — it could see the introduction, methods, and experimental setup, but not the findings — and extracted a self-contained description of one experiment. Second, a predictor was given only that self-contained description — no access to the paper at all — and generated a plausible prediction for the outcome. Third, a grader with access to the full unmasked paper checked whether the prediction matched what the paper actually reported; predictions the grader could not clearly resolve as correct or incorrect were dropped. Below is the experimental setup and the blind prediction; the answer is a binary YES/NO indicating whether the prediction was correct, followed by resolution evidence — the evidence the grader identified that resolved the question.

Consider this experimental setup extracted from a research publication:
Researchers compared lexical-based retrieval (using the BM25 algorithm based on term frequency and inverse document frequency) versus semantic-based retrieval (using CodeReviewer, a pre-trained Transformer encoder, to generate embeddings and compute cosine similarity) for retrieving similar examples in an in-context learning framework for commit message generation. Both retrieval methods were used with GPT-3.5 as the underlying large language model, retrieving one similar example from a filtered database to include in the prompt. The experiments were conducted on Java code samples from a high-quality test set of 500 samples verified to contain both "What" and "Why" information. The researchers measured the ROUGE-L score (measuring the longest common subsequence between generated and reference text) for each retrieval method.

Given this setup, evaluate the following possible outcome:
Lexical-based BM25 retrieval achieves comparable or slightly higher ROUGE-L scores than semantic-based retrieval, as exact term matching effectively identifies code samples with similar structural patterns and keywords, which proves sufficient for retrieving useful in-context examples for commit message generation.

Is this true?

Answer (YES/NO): YES